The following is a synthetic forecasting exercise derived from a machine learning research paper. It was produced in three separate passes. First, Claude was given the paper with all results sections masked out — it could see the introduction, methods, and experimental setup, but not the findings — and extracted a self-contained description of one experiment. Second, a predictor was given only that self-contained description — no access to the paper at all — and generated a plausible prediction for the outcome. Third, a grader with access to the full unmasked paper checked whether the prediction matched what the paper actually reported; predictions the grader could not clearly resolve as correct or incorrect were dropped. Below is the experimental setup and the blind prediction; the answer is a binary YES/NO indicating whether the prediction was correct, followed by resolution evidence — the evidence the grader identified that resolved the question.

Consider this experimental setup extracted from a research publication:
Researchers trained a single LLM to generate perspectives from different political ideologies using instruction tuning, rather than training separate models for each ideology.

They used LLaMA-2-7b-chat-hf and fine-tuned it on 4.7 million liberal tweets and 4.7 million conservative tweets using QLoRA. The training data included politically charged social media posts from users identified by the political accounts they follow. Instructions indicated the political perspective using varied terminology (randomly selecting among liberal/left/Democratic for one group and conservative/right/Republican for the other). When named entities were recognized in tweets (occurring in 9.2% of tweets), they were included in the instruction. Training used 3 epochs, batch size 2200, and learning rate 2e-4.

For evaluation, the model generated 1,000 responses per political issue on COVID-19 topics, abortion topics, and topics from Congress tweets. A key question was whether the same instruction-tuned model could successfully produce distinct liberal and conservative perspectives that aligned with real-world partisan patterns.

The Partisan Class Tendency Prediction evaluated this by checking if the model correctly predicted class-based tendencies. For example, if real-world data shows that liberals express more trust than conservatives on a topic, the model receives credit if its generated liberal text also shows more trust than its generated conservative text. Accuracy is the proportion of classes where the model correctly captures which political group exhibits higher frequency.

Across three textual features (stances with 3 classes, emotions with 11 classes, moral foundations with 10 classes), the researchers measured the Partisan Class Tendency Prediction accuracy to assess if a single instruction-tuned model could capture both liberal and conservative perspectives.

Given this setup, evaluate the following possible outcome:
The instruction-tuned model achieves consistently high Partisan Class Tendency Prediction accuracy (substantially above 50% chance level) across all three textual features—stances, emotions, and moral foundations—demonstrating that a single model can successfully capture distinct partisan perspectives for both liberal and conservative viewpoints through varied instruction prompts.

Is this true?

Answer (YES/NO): NO